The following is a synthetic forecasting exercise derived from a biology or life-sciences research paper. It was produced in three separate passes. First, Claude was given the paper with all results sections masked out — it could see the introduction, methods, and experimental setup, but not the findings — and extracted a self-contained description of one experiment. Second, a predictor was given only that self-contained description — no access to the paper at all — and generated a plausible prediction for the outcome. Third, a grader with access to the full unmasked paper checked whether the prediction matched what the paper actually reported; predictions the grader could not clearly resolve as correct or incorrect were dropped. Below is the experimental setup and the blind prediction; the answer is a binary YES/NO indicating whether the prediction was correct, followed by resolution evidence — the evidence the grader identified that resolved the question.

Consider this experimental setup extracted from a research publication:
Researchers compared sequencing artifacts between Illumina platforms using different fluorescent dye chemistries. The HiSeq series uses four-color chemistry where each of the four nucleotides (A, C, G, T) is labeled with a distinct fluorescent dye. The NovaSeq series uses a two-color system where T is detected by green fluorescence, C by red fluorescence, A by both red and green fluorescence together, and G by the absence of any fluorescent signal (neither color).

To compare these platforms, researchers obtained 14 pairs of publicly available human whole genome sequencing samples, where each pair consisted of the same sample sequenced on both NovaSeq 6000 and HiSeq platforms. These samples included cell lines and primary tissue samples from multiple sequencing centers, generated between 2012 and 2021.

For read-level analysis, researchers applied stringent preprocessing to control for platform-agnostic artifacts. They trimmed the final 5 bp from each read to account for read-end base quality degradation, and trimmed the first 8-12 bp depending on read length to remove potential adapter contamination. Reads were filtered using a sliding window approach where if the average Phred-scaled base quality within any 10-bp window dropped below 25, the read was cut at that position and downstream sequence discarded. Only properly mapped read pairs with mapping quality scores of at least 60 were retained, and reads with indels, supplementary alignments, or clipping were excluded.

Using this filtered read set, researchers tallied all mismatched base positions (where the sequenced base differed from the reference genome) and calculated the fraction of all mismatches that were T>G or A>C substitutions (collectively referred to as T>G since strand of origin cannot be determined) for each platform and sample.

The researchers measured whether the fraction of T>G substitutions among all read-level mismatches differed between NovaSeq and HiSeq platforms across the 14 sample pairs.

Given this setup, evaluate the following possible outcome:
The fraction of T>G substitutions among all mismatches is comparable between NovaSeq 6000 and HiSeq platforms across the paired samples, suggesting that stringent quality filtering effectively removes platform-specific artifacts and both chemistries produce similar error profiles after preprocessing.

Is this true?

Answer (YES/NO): NO